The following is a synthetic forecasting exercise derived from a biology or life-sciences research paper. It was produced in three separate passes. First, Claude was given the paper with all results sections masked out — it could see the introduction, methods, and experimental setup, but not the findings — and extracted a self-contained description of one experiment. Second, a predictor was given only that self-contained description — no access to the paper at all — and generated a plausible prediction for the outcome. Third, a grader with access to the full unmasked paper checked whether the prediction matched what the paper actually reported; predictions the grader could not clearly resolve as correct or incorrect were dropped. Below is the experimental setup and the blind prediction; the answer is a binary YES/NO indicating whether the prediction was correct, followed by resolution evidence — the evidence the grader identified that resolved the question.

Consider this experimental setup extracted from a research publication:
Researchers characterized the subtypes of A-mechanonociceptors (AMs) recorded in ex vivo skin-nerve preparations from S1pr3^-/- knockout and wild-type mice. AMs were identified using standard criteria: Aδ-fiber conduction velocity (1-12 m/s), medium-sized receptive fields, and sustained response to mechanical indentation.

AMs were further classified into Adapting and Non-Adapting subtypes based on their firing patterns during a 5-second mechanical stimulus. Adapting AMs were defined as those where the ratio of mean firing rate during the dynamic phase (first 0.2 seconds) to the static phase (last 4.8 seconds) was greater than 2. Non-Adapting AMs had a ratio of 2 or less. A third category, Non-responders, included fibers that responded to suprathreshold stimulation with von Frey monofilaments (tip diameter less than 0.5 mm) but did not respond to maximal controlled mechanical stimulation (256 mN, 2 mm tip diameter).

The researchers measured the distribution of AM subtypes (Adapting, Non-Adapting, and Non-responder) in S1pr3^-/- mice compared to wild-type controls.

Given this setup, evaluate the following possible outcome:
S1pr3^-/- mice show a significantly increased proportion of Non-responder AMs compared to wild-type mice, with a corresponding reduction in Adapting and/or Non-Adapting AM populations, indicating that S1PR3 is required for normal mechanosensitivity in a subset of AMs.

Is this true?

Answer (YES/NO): NO